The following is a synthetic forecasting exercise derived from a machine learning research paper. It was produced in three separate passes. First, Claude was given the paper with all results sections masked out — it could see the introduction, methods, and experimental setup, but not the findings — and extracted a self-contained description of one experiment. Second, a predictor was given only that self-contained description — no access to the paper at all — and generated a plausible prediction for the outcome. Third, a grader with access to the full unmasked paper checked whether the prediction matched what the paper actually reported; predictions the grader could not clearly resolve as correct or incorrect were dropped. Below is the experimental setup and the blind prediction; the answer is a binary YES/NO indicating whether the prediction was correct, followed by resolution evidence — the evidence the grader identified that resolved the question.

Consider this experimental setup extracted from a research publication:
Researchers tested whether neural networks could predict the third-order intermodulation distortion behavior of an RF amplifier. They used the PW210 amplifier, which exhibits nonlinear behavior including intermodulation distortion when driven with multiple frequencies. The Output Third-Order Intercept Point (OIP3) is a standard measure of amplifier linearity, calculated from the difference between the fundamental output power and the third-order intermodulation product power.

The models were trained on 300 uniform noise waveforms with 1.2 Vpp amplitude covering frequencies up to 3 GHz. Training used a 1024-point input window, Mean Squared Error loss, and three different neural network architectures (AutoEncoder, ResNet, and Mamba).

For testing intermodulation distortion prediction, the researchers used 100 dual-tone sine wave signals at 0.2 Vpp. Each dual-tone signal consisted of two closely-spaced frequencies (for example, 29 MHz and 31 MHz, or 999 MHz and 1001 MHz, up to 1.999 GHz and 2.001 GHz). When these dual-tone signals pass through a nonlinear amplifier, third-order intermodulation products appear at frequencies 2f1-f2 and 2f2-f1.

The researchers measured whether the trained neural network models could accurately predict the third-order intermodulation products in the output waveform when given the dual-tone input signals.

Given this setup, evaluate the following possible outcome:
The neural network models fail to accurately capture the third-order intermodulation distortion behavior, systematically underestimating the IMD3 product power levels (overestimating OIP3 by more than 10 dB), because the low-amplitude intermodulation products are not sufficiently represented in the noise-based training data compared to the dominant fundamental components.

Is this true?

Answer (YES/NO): NO